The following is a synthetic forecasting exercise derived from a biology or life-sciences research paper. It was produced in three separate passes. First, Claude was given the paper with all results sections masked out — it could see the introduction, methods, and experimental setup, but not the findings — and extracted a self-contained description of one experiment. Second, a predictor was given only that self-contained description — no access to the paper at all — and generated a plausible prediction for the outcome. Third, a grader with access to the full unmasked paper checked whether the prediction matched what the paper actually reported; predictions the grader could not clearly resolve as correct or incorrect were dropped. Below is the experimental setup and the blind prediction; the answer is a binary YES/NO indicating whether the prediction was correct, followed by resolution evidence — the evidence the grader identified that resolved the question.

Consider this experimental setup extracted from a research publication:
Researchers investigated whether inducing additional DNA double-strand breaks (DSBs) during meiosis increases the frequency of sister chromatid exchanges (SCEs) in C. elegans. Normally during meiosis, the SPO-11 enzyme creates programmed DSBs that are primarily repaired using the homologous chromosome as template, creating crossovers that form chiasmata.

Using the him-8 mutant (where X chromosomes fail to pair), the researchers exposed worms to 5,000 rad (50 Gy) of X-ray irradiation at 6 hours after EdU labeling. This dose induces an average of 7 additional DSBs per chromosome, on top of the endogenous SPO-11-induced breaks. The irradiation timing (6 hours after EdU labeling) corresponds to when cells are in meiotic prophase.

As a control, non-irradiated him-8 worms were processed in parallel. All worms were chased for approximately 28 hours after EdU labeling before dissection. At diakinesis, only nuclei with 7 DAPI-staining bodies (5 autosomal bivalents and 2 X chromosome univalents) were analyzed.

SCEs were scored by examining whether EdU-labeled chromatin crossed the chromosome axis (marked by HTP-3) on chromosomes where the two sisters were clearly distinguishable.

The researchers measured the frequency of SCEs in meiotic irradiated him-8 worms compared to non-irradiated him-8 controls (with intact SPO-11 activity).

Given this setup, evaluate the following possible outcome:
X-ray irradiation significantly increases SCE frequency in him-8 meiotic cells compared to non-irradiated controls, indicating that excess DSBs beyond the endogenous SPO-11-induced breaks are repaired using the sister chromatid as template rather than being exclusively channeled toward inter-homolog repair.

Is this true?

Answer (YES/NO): NO